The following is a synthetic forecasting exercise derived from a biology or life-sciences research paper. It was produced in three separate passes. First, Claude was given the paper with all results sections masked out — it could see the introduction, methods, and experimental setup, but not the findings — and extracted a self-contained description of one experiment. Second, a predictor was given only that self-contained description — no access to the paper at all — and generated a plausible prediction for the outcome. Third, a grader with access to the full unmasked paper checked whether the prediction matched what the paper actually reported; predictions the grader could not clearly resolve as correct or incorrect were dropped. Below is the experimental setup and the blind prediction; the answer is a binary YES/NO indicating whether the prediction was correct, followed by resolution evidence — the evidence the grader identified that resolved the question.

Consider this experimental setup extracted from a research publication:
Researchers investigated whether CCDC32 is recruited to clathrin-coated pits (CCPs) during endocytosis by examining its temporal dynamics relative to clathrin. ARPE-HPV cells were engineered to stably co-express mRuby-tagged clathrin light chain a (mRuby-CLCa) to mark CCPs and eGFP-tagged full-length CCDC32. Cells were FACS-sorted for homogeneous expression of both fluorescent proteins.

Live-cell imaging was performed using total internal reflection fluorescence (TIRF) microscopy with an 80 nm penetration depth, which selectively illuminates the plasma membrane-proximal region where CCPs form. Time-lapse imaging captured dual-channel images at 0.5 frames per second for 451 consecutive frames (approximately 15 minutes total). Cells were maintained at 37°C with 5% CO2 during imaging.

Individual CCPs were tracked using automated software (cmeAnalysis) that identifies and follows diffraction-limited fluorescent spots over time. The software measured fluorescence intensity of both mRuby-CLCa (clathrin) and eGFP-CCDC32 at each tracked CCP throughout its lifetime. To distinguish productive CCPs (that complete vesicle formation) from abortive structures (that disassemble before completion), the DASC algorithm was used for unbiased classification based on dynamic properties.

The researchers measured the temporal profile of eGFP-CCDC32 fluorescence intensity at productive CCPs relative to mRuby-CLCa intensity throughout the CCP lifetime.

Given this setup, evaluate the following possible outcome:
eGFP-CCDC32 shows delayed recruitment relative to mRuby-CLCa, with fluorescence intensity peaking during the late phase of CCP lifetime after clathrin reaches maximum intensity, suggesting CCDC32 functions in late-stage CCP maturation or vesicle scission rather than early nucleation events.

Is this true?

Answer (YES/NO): NO